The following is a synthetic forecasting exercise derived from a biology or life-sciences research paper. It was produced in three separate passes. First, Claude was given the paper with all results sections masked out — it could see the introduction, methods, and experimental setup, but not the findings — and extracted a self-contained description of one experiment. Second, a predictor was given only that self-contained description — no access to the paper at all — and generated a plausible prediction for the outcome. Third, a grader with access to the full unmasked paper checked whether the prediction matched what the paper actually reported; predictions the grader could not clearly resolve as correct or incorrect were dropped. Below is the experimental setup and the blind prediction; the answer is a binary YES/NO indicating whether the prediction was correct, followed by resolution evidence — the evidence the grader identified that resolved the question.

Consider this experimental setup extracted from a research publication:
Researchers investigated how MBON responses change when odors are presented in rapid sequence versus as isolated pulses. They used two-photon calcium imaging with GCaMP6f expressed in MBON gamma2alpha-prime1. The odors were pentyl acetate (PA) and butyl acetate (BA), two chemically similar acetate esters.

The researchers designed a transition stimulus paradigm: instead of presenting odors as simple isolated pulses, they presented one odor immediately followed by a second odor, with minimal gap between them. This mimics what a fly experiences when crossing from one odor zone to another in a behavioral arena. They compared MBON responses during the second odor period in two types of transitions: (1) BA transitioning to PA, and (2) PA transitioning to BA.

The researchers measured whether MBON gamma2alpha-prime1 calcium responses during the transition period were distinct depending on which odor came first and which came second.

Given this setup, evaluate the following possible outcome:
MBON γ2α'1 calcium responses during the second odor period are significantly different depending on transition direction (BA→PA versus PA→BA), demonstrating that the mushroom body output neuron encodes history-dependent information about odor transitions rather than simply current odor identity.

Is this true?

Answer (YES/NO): YES